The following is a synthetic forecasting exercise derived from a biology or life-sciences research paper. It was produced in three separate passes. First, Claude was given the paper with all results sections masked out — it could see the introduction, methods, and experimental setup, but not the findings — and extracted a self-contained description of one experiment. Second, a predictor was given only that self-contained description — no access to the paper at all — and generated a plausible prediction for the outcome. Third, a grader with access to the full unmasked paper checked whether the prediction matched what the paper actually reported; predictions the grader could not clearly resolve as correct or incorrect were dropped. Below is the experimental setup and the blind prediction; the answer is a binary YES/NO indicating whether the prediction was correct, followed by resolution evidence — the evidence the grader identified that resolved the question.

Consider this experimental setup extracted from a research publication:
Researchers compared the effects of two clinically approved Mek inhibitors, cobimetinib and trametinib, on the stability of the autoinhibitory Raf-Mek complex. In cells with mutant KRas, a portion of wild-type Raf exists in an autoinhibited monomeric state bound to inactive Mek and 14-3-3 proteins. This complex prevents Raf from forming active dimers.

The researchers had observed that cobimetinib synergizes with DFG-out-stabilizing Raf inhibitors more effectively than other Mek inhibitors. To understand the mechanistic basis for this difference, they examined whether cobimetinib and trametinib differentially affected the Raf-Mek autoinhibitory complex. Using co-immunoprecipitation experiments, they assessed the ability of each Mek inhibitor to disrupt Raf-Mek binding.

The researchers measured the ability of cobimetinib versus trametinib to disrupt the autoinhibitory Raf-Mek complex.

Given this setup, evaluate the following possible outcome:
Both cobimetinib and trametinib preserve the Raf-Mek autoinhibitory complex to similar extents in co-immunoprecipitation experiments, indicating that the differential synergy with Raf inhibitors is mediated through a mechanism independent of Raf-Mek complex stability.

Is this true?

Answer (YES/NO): NO